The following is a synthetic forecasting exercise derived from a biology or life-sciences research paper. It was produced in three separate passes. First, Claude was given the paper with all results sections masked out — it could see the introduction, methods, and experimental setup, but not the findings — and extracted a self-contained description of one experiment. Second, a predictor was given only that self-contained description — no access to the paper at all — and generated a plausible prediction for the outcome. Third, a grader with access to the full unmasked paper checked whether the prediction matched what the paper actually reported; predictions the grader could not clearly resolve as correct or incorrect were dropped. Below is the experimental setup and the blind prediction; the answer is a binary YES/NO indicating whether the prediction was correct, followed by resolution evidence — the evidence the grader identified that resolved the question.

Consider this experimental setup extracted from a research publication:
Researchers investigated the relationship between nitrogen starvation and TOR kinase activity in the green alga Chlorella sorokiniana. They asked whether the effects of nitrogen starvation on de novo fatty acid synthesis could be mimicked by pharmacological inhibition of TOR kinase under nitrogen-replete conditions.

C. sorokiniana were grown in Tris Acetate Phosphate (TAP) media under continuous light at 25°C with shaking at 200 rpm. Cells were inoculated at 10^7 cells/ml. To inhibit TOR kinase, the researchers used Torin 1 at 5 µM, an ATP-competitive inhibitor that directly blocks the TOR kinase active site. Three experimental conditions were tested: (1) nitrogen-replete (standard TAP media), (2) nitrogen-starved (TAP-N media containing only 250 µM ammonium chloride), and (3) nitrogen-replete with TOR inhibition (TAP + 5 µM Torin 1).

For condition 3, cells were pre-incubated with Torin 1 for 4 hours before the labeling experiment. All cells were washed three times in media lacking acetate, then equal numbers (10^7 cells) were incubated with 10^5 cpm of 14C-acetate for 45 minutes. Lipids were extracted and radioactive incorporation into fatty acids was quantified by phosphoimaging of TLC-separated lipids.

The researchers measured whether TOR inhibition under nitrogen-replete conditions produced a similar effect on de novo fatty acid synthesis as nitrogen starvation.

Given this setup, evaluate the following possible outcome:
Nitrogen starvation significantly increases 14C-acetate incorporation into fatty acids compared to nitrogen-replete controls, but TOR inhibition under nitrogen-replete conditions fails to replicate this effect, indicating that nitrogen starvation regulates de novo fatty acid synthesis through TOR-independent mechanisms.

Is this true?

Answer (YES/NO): NO